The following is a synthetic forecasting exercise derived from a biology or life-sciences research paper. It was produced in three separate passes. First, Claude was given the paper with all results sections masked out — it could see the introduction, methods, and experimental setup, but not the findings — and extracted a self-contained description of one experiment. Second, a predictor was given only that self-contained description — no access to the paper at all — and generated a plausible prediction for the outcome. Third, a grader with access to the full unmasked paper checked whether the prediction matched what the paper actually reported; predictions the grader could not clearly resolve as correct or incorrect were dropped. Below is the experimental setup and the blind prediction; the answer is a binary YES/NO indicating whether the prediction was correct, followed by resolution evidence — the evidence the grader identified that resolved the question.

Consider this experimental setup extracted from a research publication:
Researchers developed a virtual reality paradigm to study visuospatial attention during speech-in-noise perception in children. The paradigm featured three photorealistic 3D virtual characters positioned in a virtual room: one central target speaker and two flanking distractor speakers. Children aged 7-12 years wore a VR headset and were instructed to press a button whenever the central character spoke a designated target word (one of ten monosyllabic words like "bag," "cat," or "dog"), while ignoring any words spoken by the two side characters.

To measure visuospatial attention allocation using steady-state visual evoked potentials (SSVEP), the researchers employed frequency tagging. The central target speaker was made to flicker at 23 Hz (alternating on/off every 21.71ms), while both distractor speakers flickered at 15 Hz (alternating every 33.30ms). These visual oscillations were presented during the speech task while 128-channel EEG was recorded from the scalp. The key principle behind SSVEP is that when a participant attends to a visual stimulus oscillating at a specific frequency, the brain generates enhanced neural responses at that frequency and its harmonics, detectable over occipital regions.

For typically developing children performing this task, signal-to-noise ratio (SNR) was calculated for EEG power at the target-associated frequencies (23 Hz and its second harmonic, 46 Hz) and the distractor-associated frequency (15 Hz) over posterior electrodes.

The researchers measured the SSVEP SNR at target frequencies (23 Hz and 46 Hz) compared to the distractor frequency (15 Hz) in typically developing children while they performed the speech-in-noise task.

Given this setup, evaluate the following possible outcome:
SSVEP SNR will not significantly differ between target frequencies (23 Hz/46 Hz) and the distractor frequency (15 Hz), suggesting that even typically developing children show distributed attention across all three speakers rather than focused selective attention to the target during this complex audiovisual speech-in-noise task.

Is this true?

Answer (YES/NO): NO